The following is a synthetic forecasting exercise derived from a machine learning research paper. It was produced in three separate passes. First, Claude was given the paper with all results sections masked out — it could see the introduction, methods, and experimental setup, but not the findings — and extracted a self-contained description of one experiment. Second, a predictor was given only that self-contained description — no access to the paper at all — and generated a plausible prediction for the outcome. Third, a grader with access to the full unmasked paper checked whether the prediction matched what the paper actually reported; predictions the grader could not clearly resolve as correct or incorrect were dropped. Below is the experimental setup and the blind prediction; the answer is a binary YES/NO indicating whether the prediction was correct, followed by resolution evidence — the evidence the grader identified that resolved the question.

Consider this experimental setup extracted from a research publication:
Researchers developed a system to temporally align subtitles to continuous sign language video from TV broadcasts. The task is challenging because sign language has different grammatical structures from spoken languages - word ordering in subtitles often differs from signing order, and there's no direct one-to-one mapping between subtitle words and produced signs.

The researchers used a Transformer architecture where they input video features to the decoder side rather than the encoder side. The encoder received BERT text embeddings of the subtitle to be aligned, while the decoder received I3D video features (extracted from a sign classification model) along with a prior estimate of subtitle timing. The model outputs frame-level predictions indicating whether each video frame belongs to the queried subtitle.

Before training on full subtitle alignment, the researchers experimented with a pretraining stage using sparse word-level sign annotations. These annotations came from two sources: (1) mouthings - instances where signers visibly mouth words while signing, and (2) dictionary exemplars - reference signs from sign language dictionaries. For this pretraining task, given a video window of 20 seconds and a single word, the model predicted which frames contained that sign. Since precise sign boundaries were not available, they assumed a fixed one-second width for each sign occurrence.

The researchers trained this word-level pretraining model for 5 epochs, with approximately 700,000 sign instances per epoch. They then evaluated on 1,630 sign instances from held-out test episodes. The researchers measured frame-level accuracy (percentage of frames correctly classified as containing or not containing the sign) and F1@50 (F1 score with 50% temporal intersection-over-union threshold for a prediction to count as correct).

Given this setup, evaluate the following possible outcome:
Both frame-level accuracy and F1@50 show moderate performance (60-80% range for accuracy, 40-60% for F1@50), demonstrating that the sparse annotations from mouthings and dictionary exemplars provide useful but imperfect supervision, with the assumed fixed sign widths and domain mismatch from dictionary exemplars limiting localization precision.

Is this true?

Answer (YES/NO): NO